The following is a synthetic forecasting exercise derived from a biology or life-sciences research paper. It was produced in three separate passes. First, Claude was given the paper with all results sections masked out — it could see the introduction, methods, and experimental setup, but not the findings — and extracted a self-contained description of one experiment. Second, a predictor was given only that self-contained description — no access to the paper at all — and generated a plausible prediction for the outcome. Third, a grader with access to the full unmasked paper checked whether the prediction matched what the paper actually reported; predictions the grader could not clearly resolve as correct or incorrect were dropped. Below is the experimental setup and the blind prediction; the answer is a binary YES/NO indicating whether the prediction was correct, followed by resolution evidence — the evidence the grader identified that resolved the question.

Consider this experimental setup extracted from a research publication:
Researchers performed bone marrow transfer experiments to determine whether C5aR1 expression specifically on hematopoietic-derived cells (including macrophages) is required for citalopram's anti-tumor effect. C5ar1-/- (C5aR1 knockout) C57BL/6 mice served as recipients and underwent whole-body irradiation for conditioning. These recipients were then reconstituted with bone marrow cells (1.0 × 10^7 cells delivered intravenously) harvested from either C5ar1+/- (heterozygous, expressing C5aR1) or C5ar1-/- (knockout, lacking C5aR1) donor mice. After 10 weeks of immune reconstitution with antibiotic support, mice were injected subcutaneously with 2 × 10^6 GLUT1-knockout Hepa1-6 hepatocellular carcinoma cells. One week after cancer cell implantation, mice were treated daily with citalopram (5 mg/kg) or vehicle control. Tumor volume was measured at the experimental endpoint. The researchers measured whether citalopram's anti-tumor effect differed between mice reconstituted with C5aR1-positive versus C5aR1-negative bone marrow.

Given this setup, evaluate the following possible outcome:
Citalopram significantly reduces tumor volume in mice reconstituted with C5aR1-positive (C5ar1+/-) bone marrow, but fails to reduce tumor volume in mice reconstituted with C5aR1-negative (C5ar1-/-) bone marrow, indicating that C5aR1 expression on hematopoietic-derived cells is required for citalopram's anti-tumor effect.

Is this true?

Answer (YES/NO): YES